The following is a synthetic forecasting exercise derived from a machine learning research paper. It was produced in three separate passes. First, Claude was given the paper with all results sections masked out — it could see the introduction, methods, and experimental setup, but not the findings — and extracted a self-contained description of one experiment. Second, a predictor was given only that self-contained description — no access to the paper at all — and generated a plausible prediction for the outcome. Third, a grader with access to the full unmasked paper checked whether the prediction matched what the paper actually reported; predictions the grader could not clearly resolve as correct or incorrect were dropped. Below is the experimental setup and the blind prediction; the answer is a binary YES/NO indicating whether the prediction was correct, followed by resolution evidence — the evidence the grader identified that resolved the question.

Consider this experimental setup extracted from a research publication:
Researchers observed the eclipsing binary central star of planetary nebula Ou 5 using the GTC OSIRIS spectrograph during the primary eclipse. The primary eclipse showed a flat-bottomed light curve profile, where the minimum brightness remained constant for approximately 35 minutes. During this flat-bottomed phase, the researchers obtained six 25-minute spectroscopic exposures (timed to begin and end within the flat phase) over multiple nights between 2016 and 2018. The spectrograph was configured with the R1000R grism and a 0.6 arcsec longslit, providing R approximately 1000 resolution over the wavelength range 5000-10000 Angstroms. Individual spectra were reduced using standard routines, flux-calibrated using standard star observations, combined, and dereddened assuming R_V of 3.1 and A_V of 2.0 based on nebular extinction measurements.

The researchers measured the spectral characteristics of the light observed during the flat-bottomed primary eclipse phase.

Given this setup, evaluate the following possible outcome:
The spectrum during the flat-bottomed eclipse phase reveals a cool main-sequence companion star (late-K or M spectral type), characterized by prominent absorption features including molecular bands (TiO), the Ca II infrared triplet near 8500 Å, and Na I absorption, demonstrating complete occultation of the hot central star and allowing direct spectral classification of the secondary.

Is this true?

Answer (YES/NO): NO